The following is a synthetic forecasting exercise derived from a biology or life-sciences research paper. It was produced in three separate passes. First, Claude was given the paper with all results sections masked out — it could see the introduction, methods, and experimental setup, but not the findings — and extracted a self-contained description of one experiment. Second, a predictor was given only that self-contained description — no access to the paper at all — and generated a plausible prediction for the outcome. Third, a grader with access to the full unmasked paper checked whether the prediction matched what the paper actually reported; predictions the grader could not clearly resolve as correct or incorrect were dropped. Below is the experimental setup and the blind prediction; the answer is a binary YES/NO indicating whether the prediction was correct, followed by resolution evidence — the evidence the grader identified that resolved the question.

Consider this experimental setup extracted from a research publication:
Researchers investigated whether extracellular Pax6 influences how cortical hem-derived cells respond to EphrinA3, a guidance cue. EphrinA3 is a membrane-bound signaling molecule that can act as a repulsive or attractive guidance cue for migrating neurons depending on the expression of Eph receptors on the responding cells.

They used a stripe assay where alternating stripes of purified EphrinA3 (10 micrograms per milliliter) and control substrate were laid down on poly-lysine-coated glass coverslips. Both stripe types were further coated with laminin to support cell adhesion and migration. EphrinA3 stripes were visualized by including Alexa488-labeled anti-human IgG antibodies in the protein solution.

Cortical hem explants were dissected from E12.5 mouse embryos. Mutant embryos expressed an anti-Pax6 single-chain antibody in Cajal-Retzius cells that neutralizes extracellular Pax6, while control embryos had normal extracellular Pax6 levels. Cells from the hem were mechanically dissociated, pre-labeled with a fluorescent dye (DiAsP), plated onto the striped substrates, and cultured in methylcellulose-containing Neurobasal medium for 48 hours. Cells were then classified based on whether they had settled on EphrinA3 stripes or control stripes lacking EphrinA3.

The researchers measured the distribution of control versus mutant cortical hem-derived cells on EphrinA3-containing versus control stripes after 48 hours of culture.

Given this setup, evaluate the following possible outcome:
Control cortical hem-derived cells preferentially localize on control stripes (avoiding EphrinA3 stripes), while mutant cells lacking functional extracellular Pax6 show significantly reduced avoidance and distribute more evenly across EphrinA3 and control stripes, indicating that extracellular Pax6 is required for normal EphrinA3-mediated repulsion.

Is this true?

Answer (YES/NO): NO